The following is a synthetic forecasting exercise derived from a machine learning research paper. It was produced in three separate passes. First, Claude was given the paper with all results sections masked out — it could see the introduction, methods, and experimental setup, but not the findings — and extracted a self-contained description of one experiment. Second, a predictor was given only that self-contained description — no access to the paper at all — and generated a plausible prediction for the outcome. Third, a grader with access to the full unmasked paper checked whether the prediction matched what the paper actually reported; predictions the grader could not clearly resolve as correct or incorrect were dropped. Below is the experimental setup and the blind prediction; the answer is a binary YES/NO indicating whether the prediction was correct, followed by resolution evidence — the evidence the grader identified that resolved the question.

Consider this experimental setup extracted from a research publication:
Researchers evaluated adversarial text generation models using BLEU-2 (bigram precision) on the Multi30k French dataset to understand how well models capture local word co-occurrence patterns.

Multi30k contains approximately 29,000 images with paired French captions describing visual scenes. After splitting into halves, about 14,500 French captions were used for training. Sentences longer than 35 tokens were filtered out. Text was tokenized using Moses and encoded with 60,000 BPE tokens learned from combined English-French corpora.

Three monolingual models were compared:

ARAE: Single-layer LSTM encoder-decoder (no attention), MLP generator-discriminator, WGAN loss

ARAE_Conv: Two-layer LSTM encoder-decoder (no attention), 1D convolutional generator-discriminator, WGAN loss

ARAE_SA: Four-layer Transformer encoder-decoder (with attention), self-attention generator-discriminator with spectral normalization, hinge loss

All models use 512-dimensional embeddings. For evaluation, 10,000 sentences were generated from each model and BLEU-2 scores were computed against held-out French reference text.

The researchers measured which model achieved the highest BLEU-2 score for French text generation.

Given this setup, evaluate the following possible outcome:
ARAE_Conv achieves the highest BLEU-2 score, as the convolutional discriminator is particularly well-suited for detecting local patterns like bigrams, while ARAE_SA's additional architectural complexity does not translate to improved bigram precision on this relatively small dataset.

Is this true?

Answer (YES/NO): NO